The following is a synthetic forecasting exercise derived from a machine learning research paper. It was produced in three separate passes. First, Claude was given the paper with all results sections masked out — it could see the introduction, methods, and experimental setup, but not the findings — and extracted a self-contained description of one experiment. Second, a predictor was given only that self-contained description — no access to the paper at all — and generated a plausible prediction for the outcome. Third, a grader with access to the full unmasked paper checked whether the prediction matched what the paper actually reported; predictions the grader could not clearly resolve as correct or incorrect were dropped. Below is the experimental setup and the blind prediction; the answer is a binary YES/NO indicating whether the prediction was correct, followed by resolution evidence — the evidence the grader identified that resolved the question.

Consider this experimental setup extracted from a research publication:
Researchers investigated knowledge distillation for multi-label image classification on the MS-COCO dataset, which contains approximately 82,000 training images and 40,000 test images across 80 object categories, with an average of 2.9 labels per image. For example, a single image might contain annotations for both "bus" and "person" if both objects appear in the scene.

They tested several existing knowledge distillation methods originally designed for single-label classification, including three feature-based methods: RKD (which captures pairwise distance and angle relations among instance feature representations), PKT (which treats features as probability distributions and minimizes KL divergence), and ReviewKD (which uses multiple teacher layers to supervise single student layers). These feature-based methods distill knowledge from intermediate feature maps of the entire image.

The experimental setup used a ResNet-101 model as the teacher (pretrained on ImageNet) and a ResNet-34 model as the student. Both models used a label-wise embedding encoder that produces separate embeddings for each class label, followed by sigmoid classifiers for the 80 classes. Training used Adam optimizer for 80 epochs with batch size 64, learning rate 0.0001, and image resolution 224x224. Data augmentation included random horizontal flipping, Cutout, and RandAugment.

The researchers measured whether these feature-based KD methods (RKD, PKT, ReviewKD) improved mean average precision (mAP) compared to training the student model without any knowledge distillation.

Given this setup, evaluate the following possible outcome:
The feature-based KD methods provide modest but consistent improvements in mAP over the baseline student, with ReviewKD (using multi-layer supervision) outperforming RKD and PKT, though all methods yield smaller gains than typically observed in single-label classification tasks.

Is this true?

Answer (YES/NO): NO